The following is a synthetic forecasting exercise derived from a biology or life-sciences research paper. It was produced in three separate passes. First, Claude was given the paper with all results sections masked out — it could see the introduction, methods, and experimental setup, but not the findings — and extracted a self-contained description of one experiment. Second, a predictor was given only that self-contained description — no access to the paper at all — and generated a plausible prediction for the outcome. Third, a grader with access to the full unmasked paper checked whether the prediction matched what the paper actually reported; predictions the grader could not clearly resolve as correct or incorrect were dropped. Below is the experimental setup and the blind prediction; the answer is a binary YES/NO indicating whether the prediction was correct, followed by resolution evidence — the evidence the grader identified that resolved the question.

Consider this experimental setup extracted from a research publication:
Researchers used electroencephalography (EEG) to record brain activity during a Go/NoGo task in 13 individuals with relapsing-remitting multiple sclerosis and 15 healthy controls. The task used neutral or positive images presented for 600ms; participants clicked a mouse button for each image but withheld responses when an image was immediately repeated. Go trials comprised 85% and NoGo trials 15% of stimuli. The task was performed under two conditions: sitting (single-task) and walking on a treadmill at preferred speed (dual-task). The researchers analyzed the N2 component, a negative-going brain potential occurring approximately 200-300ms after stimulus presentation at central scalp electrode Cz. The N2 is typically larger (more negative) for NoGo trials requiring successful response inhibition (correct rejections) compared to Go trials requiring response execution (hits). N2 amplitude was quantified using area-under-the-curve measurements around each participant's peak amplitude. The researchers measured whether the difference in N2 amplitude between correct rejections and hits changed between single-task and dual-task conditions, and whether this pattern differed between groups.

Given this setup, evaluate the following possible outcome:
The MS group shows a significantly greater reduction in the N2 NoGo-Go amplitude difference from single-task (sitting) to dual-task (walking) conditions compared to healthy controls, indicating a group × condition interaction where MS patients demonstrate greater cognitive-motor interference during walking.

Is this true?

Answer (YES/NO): NO